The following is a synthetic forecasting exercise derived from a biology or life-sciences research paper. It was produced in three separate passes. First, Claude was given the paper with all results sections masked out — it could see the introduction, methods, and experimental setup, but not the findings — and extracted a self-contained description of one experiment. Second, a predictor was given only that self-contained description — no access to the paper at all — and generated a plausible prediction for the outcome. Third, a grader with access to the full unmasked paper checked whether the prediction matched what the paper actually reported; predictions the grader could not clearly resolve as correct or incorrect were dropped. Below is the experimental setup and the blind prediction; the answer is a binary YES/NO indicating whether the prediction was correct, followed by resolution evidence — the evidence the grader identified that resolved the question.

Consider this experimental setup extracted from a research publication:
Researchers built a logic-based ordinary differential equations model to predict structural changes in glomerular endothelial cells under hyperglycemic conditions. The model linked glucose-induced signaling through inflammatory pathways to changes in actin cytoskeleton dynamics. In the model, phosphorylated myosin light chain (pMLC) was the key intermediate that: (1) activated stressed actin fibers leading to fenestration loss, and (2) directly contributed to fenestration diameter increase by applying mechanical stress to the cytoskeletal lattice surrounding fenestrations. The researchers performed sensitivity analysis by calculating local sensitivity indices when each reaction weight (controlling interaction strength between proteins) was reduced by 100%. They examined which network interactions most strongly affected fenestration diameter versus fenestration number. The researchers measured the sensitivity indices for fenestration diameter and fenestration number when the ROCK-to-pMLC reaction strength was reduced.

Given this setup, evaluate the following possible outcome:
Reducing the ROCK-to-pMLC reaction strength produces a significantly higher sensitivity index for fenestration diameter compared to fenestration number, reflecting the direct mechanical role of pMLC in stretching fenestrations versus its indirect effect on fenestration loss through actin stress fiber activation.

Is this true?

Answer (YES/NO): YES